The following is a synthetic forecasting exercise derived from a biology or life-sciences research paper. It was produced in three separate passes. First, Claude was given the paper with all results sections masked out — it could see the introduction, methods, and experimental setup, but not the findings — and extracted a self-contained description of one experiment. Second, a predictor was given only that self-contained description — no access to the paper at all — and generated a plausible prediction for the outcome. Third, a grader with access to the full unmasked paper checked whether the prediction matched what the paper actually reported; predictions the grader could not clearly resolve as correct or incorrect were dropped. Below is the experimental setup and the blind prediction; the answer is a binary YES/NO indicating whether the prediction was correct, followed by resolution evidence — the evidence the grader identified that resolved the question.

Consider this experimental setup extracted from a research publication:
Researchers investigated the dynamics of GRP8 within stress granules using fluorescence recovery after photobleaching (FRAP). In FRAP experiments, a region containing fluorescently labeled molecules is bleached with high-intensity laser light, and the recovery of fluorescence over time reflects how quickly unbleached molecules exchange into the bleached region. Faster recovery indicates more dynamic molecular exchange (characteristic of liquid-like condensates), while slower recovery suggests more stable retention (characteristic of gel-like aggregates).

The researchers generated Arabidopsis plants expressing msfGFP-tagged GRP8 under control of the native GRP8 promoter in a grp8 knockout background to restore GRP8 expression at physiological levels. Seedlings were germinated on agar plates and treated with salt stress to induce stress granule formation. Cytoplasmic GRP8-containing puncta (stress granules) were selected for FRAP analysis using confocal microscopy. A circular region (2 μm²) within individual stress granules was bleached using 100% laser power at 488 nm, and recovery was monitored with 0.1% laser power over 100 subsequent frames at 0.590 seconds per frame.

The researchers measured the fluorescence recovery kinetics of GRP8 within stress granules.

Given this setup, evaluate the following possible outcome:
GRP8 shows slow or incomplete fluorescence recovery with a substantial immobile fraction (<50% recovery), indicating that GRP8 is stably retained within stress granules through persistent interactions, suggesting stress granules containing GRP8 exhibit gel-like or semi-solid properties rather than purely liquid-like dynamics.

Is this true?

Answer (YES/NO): NO